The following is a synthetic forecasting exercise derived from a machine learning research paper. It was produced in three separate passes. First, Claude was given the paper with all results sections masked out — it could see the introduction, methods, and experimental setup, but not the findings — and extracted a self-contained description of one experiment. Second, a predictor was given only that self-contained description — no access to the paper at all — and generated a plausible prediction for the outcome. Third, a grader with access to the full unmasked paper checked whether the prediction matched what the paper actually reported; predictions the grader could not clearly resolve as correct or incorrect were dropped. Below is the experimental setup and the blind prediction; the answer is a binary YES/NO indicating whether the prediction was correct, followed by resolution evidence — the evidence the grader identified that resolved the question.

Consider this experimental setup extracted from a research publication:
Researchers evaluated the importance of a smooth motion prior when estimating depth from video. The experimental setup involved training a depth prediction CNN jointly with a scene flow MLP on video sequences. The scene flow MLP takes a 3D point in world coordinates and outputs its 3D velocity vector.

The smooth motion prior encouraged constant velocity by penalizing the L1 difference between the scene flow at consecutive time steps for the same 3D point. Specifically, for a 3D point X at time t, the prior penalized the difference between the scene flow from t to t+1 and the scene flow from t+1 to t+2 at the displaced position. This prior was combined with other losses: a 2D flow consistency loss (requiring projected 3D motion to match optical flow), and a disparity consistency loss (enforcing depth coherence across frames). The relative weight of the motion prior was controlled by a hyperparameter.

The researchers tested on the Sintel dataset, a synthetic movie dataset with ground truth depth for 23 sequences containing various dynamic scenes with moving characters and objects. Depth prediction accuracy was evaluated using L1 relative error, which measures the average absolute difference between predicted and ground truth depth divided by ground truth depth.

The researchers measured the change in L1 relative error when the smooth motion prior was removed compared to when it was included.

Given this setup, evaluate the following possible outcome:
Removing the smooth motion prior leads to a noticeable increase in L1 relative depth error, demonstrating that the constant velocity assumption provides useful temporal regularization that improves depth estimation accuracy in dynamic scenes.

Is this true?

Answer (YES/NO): YES